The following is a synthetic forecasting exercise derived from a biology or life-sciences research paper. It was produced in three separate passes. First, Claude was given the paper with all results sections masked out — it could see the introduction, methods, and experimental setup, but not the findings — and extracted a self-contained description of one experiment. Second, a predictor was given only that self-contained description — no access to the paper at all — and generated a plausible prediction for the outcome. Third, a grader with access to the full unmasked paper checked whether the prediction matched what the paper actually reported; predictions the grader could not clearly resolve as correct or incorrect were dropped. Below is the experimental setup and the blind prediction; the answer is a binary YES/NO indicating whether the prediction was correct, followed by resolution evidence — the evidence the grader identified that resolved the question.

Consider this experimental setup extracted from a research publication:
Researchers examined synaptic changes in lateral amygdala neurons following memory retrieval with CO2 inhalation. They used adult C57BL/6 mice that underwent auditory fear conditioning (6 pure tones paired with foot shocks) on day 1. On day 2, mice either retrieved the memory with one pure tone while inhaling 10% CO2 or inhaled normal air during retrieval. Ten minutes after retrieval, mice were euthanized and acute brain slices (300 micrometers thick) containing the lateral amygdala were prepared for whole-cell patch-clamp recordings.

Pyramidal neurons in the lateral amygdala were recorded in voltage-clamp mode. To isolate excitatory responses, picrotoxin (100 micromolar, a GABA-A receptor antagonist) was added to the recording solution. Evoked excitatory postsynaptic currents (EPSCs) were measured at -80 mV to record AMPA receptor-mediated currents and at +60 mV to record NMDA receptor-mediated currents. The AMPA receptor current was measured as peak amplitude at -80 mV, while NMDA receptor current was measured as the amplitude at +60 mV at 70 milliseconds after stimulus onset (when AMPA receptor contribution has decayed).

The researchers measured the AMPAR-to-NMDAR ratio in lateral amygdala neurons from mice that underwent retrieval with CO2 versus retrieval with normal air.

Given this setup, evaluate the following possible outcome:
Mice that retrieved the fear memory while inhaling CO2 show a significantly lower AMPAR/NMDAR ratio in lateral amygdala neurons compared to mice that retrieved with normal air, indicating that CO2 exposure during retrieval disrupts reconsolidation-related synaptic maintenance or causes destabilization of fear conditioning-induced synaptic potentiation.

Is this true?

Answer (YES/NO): NO